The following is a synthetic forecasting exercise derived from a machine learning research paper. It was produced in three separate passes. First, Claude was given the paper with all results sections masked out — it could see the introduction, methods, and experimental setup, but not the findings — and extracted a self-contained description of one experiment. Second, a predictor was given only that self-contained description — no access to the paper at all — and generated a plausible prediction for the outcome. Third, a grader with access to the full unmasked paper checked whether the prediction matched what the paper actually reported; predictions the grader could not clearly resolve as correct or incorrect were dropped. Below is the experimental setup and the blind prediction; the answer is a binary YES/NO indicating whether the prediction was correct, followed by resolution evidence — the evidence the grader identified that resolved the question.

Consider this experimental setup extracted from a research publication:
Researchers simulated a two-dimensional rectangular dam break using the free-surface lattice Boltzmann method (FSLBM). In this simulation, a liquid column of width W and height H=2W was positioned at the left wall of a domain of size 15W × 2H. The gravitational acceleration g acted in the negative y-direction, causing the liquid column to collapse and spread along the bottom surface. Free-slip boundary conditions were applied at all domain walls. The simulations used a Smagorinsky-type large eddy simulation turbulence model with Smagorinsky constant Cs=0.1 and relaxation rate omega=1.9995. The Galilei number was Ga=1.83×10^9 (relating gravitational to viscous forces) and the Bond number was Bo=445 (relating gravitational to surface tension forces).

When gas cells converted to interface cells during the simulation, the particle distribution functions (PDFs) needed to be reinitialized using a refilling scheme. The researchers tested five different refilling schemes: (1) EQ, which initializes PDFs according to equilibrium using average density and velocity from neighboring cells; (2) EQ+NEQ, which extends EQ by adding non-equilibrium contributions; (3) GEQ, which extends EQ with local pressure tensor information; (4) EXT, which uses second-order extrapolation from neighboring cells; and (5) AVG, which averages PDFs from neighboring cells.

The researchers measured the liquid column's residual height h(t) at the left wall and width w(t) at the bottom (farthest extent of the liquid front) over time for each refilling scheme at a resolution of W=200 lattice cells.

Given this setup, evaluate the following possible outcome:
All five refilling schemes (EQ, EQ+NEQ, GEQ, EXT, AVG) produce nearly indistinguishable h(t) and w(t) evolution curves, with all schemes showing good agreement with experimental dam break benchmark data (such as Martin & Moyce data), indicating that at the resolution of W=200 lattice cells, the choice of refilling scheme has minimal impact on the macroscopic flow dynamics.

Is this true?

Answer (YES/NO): NO